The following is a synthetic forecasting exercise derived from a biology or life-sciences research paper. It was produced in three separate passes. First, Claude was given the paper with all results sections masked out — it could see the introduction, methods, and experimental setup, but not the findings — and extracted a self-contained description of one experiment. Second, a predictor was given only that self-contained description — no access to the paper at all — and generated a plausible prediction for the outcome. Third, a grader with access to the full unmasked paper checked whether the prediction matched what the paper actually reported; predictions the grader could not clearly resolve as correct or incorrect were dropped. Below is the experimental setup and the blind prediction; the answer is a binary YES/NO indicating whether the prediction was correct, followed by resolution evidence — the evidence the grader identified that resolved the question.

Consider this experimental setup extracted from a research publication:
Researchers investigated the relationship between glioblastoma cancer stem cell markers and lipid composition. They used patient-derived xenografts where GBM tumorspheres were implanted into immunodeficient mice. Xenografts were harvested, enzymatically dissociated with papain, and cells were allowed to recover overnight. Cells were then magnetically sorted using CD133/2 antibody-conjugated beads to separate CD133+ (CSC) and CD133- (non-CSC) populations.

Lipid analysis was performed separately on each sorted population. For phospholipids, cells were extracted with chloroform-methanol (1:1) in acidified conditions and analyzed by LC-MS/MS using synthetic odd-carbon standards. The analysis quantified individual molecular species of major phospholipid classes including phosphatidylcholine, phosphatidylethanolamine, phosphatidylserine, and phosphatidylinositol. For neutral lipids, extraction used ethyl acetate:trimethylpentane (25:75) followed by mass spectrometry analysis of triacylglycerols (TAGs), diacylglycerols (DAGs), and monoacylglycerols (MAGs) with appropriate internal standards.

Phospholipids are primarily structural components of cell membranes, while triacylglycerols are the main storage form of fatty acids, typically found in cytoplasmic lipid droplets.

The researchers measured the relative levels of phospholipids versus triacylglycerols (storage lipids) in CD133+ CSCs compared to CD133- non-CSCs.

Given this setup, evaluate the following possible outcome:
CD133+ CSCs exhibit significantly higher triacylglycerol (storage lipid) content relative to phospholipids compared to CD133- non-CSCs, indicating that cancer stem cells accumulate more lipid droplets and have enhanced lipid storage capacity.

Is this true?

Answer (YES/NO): NO